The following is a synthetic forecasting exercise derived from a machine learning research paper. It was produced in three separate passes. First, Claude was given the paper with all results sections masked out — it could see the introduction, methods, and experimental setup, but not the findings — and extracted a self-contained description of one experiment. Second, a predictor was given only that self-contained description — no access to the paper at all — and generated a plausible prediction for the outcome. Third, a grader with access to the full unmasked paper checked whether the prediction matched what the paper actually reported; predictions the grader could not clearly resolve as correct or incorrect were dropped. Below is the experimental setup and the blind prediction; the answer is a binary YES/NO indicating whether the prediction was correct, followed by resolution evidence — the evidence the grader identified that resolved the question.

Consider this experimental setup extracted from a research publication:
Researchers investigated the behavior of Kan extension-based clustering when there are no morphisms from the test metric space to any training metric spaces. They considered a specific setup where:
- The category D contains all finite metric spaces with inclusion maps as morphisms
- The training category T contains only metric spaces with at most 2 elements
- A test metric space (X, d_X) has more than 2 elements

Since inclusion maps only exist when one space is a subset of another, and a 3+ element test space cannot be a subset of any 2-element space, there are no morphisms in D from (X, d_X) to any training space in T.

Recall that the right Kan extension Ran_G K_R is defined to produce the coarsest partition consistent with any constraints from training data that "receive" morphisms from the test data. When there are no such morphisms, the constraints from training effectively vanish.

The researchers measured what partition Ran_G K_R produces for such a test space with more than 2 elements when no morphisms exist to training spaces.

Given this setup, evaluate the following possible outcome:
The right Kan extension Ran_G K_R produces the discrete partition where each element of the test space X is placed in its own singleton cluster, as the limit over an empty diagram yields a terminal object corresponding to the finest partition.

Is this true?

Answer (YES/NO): NO